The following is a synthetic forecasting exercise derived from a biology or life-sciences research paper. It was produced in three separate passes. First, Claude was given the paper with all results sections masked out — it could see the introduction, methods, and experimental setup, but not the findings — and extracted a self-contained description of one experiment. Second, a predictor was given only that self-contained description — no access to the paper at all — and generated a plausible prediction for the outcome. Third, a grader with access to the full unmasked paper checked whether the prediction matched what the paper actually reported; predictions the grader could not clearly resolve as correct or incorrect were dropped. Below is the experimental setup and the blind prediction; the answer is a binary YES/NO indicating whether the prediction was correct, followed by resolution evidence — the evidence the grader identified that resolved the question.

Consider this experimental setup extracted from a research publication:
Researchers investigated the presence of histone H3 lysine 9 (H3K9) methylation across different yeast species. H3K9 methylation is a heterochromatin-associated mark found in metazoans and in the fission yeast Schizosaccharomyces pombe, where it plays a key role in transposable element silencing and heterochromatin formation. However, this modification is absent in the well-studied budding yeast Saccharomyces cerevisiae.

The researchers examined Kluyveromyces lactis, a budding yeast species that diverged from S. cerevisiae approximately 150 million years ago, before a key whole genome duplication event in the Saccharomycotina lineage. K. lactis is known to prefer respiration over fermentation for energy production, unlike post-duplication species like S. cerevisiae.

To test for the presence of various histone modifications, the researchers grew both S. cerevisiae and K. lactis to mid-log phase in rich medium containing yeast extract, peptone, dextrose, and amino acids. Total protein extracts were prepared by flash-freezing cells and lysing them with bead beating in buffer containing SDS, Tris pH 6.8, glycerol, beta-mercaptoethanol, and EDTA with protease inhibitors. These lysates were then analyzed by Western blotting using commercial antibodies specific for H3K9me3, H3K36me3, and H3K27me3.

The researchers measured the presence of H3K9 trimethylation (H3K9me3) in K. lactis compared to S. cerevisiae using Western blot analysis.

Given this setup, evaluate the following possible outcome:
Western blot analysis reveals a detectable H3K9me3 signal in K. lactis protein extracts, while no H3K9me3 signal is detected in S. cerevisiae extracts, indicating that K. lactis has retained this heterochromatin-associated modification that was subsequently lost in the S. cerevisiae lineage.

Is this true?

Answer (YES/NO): YES